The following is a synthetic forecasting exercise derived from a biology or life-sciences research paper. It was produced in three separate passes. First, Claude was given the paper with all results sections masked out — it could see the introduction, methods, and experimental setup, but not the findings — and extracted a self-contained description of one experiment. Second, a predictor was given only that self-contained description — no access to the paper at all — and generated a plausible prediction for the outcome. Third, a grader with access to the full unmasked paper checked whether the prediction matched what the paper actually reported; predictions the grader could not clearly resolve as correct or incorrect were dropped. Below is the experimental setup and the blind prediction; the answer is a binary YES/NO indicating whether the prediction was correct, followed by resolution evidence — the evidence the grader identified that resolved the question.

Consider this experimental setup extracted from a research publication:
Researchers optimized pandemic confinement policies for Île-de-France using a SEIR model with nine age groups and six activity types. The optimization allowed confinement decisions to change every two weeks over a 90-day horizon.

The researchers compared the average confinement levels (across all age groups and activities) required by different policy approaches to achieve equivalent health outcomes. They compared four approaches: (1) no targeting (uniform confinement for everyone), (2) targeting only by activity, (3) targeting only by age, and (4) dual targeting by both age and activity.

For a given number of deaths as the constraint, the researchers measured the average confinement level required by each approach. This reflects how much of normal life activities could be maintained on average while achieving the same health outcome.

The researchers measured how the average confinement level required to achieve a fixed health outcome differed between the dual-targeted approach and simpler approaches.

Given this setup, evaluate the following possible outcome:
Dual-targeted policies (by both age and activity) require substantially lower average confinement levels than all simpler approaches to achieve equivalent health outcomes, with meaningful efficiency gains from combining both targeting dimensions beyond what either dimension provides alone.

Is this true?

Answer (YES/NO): YES